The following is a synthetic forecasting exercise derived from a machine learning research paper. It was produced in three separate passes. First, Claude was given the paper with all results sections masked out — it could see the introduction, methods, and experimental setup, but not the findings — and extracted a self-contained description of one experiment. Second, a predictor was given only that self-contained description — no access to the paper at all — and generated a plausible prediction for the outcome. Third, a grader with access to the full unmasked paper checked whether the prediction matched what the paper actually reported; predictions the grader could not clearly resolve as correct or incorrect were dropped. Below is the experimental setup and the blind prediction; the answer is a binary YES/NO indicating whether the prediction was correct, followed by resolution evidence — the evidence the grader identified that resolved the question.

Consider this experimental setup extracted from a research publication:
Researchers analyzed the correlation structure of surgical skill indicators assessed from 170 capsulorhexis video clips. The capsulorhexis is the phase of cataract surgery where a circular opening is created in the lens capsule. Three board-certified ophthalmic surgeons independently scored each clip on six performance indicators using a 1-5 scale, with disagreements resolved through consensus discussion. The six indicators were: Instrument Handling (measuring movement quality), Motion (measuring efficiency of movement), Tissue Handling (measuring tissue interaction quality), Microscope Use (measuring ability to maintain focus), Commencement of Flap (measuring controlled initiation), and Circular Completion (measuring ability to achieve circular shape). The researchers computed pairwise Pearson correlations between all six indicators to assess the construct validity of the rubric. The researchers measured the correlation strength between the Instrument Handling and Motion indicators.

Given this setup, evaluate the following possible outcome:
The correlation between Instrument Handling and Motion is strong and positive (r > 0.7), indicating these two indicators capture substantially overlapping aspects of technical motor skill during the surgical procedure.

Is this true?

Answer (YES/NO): YES